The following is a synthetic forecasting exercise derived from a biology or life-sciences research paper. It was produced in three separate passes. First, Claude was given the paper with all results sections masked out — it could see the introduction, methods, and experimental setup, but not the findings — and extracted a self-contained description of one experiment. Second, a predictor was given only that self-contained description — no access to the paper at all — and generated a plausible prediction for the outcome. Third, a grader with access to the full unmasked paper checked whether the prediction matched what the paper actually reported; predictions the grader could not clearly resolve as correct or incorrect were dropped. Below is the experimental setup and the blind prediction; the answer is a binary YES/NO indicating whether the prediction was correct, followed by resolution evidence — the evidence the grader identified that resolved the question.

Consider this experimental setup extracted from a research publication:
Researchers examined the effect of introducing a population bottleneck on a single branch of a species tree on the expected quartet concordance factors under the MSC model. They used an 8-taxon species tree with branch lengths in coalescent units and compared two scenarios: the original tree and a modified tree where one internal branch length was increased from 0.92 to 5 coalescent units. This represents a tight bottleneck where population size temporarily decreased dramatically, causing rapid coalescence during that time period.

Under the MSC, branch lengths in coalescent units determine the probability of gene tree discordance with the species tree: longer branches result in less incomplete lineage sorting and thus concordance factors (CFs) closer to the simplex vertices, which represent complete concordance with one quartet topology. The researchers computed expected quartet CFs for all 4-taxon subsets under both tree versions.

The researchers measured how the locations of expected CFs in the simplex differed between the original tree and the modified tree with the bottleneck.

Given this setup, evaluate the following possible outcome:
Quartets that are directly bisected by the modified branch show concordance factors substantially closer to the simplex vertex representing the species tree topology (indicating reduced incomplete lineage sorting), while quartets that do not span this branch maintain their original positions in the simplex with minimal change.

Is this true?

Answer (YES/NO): YES